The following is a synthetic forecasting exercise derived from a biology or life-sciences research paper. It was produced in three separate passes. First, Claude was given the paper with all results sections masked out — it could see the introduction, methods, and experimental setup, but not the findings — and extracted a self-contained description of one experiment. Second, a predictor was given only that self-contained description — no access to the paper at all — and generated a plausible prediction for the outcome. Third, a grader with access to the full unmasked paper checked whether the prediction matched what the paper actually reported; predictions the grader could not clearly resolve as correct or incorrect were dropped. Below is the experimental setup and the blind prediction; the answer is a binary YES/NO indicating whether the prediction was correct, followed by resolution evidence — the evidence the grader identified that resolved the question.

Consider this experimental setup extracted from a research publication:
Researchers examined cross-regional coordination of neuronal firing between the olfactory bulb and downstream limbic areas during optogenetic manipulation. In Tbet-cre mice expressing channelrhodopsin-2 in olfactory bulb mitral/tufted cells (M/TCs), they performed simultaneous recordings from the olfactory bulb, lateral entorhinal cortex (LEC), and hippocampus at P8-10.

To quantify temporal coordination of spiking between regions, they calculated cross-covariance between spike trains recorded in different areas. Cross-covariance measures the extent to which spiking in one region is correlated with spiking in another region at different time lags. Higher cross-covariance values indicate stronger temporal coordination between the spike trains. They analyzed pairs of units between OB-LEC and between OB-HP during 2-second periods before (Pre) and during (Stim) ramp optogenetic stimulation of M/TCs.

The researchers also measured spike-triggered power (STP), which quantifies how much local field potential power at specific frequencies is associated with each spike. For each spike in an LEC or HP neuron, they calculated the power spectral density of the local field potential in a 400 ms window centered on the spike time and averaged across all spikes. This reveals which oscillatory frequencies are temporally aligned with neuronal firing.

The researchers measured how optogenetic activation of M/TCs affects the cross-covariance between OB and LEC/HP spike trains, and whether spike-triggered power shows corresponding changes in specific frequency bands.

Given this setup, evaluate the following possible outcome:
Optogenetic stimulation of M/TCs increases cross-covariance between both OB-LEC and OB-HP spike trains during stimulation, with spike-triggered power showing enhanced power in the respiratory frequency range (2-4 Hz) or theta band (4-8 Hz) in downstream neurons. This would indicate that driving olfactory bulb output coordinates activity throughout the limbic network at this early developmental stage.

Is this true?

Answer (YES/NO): NO